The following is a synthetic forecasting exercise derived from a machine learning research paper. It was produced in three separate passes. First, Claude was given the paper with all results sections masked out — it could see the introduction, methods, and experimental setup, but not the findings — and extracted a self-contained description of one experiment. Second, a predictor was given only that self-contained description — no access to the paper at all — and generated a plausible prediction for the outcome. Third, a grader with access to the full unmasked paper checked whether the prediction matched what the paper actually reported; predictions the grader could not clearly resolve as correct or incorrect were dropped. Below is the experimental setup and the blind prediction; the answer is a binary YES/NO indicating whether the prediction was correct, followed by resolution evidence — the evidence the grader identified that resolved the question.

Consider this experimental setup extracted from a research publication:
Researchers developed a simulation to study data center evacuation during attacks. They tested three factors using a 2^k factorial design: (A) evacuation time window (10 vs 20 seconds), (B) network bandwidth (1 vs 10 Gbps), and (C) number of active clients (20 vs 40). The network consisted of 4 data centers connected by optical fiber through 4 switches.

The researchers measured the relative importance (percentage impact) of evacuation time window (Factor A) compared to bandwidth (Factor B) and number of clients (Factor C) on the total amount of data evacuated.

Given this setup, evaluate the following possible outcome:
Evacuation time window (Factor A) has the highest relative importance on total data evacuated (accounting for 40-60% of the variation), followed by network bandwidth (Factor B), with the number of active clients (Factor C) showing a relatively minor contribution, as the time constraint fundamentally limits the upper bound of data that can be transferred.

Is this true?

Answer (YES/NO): NO